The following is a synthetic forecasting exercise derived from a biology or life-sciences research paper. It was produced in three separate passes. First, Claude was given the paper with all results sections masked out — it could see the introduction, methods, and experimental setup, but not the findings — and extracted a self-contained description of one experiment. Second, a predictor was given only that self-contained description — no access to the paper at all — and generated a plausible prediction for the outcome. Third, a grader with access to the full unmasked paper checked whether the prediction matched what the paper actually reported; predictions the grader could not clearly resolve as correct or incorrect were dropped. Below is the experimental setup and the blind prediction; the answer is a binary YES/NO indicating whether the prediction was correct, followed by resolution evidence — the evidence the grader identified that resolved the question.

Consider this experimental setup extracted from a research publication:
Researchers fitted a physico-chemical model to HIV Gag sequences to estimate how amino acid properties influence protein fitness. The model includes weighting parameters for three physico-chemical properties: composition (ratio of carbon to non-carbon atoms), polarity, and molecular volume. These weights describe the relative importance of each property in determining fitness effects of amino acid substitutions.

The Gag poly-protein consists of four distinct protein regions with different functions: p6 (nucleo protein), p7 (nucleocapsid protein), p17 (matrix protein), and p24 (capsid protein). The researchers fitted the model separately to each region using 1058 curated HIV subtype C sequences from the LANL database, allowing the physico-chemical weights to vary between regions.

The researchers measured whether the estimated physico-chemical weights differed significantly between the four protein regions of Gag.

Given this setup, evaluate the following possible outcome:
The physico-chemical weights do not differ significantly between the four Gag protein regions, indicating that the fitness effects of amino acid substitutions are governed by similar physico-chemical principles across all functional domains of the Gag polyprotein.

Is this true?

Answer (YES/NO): NO